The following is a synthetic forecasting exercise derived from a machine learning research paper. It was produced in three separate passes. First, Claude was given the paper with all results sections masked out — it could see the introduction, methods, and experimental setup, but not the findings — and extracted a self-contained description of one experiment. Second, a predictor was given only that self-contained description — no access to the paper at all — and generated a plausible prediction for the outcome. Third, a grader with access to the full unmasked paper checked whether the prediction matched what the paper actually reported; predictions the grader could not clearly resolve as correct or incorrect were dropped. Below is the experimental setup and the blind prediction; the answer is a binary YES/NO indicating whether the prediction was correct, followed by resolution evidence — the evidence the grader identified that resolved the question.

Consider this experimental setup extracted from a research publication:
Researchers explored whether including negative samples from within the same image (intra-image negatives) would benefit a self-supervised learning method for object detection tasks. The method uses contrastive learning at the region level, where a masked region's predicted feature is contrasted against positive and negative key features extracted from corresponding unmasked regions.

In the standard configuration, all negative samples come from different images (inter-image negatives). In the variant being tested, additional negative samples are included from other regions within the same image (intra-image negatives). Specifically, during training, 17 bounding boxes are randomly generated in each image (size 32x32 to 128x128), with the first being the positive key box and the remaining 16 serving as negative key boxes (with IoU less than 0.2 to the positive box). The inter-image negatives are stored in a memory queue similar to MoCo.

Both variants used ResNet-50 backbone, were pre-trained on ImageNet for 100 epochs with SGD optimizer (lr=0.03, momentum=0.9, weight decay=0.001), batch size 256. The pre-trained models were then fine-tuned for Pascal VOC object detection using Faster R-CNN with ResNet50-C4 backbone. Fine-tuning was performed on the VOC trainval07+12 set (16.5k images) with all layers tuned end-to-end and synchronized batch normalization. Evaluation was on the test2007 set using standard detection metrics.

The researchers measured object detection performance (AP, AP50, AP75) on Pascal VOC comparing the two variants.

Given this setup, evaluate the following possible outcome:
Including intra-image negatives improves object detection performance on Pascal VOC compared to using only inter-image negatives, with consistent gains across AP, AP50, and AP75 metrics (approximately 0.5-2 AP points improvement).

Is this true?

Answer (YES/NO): NO